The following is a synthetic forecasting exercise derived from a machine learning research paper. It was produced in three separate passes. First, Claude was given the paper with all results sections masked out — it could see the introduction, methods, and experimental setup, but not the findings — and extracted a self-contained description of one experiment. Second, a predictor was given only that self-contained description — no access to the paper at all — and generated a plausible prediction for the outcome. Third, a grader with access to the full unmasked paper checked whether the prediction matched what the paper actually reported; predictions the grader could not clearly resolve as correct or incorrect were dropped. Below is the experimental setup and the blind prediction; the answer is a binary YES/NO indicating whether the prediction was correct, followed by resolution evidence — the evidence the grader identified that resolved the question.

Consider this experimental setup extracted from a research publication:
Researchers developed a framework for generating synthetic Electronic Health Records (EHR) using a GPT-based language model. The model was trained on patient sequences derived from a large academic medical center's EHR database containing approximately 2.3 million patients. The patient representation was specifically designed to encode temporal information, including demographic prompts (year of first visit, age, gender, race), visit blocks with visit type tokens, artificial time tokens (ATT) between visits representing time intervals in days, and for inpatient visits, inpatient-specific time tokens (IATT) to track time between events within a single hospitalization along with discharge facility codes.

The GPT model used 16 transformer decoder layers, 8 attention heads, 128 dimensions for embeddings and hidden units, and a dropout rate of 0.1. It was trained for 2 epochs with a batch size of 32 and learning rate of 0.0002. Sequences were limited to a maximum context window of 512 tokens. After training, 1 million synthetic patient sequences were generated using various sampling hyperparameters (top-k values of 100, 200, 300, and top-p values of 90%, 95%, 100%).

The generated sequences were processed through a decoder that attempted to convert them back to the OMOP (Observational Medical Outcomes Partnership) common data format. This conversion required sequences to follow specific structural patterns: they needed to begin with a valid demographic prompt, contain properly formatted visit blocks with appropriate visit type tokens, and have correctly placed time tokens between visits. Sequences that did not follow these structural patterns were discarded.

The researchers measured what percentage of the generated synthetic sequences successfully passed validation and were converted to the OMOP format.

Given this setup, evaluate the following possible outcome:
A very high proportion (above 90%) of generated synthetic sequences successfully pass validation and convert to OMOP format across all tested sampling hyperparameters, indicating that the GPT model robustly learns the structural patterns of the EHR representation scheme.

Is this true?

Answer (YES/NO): YES